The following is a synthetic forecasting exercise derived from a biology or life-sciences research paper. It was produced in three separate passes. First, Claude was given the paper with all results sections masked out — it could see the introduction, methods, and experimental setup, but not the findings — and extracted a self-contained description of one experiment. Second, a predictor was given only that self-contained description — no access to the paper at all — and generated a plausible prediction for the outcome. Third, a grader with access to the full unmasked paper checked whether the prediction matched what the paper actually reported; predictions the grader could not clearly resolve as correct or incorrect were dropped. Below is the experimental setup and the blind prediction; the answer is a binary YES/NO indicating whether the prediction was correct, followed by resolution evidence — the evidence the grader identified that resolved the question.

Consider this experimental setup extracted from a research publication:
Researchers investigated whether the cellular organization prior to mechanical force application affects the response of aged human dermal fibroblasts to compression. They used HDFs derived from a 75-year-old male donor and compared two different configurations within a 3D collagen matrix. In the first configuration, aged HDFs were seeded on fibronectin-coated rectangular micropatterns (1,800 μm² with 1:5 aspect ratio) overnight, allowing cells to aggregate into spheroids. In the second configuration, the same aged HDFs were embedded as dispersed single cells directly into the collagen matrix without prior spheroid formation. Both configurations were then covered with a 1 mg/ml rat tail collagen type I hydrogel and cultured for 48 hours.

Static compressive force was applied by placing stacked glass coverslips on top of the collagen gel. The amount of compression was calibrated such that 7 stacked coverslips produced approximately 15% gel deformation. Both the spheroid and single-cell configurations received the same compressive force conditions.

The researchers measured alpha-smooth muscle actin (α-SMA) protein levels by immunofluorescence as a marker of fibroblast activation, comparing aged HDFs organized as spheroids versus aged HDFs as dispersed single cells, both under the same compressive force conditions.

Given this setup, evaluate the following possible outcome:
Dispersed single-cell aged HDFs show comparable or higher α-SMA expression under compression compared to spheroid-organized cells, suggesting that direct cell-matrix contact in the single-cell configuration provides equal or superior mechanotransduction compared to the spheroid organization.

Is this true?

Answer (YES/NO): NO